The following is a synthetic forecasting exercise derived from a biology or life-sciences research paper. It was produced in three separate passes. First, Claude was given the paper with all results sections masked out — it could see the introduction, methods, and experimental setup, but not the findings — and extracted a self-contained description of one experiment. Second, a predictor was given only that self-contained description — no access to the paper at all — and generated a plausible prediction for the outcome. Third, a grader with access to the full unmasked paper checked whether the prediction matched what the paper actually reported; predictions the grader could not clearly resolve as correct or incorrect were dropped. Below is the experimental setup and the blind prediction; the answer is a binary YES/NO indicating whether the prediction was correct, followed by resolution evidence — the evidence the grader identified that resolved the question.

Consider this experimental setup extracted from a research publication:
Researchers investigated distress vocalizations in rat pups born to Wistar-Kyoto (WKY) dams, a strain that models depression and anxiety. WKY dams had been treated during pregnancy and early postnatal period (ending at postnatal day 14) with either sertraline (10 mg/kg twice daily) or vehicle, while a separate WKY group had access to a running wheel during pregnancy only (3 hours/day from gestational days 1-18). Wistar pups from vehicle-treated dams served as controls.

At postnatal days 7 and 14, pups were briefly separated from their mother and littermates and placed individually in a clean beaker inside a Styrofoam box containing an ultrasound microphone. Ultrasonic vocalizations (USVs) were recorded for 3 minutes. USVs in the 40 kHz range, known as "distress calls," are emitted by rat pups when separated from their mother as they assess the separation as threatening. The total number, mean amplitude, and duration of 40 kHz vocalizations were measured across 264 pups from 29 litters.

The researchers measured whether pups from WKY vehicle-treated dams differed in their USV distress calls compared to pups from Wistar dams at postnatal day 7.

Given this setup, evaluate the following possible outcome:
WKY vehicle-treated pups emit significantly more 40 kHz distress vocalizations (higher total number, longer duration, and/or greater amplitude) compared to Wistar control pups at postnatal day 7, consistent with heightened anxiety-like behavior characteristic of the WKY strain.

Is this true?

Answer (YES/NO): NO